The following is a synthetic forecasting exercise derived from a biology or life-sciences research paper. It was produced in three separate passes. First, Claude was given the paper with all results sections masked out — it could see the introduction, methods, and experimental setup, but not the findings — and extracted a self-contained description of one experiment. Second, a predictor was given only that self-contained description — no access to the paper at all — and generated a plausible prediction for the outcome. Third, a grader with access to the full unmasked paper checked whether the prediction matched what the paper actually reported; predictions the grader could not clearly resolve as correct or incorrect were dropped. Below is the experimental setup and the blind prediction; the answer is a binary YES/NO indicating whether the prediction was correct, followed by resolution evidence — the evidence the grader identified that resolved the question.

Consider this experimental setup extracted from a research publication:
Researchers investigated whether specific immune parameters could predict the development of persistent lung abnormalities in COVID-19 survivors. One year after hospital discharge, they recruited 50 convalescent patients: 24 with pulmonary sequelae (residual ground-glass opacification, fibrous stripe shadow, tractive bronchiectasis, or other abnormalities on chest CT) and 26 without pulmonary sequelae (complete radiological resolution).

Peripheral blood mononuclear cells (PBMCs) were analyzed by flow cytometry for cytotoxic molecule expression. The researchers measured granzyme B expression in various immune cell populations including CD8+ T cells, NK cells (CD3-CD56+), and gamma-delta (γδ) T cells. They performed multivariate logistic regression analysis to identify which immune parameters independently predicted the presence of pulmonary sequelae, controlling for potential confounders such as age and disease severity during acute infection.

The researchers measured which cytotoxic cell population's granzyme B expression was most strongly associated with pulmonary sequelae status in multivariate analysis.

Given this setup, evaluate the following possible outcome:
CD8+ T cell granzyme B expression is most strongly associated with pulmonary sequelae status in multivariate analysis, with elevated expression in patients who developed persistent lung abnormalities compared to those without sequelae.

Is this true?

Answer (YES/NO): NO